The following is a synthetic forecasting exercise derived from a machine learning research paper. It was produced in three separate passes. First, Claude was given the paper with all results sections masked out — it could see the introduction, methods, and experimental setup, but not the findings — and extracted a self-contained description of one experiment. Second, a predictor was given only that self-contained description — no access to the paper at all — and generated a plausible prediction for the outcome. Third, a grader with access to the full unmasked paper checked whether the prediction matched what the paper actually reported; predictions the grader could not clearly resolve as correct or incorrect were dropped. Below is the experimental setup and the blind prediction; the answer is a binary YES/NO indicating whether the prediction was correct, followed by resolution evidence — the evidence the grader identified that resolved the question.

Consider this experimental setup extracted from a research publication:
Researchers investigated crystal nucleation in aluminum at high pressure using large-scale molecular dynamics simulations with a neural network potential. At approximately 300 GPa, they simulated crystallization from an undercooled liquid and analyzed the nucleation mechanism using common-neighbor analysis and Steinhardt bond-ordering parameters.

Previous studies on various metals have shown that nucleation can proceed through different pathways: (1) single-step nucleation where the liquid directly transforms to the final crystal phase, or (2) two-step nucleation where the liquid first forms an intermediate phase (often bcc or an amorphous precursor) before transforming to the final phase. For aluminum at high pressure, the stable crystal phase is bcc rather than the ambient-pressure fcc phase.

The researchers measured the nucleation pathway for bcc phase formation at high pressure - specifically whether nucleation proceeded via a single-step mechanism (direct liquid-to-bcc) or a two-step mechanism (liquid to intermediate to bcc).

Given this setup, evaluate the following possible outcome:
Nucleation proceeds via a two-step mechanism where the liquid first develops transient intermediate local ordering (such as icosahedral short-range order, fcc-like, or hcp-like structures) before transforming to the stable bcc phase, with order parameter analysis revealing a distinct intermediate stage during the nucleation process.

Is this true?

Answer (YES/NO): NO